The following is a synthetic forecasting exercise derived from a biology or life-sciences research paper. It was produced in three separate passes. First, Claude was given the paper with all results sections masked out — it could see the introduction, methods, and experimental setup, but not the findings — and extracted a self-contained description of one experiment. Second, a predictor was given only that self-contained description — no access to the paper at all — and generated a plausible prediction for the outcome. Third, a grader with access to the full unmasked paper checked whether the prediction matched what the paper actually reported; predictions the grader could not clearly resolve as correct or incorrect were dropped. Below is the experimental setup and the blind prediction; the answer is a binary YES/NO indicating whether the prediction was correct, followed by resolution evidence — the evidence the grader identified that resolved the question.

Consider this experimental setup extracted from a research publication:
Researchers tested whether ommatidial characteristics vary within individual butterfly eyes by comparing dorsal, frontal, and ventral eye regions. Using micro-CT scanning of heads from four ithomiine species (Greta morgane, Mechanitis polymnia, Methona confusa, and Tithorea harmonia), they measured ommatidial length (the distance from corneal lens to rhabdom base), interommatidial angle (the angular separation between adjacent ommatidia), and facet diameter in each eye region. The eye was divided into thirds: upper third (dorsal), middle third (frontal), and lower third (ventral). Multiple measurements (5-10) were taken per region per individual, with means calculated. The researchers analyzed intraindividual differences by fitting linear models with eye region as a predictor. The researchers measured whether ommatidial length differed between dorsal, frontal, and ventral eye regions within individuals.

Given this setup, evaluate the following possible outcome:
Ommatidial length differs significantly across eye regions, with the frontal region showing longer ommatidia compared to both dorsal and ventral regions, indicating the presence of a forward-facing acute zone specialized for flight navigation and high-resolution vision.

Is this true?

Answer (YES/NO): NO